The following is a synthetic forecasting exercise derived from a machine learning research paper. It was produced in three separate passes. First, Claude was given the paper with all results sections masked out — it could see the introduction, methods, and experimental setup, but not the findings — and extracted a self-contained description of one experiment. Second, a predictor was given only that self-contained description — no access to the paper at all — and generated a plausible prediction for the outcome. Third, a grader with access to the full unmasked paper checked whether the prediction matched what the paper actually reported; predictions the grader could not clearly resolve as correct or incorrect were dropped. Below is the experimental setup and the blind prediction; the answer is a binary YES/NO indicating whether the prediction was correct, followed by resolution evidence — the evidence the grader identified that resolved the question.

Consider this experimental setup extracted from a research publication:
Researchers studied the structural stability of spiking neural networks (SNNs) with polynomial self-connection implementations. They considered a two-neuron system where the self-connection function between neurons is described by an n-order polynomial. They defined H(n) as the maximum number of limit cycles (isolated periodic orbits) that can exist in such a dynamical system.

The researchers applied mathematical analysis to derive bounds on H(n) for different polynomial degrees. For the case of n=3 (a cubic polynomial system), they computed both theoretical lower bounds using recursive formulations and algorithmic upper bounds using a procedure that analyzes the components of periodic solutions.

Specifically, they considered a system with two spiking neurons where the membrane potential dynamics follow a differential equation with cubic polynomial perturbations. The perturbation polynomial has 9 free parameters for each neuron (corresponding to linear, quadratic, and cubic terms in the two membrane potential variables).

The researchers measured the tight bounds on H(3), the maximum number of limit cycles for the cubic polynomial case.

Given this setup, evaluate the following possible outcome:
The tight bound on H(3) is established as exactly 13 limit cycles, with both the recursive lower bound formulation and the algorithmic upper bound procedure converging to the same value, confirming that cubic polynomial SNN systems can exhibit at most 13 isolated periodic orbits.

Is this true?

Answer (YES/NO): NO